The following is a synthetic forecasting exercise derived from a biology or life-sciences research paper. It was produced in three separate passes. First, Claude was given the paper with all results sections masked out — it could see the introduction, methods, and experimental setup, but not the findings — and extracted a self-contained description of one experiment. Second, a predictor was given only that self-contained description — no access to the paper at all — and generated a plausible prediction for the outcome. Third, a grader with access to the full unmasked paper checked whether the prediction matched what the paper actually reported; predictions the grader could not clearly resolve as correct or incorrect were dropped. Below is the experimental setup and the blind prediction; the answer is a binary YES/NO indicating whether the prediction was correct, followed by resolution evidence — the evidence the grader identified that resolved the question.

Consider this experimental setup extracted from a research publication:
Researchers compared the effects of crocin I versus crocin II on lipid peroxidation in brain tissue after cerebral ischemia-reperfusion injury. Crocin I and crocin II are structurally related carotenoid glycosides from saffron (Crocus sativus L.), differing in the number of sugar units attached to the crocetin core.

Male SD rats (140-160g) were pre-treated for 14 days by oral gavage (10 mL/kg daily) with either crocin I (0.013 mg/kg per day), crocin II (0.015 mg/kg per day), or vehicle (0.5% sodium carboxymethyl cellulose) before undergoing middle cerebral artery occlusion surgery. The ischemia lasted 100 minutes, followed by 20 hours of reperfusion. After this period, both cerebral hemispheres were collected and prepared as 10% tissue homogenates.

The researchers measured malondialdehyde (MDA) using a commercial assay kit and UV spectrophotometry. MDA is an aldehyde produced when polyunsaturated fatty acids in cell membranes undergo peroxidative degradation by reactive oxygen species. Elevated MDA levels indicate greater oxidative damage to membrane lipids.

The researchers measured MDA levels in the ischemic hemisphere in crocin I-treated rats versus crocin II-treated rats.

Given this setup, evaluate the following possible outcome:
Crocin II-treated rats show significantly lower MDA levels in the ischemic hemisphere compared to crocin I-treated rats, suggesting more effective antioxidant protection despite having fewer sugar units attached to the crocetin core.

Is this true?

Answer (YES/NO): NO